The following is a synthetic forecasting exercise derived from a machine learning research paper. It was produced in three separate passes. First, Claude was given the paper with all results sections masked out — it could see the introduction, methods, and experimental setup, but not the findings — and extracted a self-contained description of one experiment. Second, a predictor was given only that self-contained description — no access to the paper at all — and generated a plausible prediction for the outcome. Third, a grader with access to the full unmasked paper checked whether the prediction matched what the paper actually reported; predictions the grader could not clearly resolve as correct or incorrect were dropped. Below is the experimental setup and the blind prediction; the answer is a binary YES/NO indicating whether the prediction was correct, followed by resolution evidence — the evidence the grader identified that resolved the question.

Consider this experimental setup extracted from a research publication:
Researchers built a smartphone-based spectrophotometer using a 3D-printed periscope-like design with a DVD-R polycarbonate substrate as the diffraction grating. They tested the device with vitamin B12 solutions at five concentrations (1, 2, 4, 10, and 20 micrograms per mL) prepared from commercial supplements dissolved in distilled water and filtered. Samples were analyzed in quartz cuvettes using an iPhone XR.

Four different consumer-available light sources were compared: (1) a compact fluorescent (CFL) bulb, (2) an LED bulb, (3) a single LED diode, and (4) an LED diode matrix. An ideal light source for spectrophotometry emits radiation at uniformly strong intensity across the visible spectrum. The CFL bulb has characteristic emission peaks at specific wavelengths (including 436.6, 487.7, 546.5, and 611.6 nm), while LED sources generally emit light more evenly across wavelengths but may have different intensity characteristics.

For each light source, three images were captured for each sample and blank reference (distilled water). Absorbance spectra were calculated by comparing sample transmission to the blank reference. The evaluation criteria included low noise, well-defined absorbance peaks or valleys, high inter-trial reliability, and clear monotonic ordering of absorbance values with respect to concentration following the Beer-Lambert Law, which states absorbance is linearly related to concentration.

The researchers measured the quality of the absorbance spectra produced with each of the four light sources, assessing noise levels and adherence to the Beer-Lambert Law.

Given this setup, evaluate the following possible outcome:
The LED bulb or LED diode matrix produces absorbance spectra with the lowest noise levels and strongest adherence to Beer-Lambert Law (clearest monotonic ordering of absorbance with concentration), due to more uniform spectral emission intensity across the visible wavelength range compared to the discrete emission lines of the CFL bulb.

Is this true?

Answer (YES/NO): NO